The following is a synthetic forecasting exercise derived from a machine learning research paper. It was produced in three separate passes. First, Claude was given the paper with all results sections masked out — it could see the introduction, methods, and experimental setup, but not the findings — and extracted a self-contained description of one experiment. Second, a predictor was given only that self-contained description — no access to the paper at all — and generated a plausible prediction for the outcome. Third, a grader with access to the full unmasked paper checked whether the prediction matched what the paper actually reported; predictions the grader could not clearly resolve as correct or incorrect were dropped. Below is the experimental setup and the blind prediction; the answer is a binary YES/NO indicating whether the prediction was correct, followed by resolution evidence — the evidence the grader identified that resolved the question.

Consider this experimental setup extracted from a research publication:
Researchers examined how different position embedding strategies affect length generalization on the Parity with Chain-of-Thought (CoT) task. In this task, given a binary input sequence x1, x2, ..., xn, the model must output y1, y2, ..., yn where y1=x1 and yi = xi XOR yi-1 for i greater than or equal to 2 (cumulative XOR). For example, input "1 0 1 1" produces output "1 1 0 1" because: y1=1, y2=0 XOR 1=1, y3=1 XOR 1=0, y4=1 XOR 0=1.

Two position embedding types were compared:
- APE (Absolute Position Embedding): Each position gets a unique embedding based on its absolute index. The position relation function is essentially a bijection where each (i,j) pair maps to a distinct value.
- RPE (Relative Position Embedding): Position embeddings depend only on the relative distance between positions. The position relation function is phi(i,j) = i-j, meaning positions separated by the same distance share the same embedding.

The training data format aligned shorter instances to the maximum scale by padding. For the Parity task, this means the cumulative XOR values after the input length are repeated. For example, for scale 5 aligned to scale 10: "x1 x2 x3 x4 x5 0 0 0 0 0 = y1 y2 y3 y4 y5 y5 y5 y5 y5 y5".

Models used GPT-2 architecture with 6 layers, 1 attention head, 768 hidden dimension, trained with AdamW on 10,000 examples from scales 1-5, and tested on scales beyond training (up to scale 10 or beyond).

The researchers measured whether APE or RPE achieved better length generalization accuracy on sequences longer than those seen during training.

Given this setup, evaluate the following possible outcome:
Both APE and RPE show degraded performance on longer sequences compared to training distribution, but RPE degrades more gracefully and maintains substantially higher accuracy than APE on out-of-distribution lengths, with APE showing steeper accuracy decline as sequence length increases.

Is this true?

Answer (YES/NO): NO